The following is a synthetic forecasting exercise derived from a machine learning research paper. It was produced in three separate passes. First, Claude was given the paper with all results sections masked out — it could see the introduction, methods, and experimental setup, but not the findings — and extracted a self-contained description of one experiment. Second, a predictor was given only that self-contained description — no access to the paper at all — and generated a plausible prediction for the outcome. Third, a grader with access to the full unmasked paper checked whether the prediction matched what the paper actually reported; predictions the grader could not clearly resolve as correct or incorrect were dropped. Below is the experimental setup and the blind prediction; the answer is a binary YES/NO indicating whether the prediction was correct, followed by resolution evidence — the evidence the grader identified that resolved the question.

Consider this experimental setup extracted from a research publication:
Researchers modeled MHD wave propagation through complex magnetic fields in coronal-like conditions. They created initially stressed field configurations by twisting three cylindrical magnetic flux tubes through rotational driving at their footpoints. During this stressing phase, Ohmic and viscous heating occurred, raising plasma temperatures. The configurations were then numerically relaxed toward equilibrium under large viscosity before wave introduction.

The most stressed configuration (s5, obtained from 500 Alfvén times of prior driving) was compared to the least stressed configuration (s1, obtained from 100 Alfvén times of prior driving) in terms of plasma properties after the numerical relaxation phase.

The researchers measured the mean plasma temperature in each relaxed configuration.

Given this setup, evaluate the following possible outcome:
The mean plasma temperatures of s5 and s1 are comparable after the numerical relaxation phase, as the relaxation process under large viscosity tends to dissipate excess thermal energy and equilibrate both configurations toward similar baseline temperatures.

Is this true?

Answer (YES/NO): NO